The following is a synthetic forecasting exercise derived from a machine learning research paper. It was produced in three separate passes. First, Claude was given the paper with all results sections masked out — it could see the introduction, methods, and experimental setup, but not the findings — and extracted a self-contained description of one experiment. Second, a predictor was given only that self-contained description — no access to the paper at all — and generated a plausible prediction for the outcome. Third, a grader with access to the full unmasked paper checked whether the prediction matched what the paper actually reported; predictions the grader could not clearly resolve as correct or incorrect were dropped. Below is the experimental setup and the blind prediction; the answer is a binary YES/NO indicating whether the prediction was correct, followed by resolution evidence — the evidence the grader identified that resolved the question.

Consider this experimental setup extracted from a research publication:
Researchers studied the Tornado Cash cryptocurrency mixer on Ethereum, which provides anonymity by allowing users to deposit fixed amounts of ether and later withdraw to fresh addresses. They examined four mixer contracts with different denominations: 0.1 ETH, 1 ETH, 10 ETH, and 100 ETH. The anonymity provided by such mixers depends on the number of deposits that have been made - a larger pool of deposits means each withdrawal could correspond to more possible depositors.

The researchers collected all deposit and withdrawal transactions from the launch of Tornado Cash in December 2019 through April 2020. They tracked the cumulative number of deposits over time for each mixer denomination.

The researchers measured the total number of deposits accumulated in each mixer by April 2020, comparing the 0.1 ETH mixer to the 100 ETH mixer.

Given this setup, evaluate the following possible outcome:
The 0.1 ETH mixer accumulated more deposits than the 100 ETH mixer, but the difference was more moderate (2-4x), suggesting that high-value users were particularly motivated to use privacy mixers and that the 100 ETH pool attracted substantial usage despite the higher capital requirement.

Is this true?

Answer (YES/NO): NO